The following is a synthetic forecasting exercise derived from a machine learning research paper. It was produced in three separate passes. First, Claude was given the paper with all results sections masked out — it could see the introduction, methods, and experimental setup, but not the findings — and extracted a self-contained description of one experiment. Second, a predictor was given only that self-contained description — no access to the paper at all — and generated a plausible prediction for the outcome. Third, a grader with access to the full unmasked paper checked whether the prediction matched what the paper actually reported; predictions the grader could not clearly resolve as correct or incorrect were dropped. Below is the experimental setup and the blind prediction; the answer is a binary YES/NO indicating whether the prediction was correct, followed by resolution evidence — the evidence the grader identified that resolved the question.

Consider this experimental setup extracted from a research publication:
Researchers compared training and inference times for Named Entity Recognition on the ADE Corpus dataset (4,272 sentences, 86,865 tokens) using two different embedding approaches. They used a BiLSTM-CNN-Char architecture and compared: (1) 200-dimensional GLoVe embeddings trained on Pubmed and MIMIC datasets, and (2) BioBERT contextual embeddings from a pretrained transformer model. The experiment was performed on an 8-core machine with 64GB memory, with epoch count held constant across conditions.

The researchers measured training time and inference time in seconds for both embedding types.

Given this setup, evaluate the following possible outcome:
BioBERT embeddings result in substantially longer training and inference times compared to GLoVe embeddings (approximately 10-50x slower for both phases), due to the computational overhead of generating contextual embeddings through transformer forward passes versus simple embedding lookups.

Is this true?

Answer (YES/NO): NO